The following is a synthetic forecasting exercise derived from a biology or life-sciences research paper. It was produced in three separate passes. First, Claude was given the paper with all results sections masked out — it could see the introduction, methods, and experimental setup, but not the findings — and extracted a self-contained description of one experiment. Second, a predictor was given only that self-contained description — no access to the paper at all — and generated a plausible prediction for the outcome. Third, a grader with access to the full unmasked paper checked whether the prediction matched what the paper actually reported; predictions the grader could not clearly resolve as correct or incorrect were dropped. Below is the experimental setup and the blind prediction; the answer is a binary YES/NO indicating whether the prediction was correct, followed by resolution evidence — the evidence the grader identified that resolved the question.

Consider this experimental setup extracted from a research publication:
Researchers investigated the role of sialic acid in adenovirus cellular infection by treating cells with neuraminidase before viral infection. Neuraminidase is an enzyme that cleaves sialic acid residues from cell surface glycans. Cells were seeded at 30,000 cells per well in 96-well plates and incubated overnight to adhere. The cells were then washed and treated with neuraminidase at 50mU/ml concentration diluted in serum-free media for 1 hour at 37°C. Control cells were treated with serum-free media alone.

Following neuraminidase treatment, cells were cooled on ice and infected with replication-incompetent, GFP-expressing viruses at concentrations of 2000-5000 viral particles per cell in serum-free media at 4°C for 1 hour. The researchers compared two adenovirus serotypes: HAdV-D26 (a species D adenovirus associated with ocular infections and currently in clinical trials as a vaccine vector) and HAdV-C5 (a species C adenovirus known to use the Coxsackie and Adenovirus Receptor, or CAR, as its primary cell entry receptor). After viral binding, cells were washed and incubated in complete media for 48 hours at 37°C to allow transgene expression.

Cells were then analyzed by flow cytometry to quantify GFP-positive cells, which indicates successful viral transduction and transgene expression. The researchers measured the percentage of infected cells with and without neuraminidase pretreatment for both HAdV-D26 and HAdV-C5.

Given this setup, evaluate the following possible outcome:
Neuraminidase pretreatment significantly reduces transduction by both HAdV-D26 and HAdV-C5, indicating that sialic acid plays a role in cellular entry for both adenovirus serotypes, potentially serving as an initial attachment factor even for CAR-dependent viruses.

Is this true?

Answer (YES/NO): NO